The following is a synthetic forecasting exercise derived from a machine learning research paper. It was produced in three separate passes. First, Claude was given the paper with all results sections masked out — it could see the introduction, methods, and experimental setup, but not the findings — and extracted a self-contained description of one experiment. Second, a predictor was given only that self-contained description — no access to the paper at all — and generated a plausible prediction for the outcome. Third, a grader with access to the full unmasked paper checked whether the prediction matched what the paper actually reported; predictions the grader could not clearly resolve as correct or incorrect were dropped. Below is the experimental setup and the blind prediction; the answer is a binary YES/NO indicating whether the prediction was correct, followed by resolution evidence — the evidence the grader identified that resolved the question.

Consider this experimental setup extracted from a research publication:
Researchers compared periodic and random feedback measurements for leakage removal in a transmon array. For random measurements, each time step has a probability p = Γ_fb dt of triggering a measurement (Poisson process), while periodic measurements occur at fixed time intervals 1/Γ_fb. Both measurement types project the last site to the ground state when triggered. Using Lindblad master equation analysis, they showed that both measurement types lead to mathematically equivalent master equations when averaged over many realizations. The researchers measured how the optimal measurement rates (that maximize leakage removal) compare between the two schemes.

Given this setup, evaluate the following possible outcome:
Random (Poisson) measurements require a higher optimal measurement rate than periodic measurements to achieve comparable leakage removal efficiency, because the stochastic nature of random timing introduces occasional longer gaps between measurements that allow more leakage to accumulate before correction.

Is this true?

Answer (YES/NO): NO